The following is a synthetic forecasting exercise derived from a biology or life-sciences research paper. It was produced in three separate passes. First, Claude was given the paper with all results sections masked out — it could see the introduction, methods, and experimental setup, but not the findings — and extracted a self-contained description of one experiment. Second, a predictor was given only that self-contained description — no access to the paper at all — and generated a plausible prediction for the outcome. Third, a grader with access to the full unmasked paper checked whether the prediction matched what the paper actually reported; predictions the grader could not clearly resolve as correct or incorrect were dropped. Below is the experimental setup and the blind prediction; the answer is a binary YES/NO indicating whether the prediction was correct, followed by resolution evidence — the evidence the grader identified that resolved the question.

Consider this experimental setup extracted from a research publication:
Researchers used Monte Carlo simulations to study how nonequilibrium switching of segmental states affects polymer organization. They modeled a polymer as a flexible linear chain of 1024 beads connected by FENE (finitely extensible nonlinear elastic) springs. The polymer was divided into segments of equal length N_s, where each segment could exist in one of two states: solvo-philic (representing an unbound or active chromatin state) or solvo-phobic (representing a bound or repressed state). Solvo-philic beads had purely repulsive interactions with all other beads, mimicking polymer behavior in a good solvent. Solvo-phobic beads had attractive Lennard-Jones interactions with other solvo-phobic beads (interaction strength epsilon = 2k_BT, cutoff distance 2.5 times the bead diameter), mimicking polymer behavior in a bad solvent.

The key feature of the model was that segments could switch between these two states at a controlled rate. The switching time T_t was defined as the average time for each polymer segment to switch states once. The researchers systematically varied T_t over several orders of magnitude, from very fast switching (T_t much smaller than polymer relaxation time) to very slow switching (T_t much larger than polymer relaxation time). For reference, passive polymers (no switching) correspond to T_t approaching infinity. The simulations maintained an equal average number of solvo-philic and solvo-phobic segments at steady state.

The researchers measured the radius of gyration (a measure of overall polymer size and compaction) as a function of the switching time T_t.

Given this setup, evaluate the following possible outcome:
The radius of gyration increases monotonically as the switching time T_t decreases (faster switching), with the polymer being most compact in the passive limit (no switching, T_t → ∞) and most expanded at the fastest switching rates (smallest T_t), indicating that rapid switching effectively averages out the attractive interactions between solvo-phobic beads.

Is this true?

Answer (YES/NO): NO